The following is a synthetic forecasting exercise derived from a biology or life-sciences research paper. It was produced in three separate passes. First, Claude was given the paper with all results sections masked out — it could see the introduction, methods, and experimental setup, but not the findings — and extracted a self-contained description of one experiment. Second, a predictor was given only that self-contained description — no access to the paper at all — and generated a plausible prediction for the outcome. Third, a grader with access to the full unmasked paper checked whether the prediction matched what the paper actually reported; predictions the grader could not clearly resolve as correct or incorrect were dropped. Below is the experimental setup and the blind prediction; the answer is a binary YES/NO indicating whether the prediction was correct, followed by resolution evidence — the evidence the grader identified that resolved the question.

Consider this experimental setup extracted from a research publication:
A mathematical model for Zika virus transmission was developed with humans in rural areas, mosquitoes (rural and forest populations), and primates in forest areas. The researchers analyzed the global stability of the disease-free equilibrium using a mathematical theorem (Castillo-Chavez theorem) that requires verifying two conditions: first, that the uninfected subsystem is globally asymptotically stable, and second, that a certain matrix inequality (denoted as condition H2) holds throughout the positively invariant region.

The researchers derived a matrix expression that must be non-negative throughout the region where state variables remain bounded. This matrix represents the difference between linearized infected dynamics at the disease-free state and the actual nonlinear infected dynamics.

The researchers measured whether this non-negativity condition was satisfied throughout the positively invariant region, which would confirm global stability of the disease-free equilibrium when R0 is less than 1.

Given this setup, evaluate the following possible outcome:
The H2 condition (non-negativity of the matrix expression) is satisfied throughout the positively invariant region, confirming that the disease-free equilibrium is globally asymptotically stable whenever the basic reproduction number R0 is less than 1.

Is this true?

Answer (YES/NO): YES